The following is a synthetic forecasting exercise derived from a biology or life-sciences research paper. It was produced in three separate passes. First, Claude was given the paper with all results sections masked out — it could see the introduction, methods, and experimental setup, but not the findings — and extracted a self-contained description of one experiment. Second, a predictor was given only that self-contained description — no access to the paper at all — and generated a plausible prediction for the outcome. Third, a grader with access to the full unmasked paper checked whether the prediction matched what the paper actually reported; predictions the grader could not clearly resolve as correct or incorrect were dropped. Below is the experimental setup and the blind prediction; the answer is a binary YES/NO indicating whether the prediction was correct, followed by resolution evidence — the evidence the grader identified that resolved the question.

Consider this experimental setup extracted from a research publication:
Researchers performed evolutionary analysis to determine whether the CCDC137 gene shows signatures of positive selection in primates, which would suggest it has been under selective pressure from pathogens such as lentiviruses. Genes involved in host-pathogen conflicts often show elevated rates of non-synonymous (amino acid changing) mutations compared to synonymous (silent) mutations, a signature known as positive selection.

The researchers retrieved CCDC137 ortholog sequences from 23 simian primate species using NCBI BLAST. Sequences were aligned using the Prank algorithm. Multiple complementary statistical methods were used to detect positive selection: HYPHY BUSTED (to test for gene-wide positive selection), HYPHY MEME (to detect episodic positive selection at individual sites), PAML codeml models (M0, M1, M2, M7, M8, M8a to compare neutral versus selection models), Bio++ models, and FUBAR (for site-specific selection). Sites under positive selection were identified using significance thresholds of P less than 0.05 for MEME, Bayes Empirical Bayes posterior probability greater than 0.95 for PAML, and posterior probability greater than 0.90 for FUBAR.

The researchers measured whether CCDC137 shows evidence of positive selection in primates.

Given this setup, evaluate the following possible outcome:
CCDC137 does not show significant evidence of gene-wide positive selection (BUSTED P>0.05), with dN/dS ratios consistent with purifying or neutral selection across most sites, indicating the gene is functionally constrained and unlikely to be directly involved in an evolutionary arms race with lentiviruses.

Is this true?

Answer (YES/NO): YES